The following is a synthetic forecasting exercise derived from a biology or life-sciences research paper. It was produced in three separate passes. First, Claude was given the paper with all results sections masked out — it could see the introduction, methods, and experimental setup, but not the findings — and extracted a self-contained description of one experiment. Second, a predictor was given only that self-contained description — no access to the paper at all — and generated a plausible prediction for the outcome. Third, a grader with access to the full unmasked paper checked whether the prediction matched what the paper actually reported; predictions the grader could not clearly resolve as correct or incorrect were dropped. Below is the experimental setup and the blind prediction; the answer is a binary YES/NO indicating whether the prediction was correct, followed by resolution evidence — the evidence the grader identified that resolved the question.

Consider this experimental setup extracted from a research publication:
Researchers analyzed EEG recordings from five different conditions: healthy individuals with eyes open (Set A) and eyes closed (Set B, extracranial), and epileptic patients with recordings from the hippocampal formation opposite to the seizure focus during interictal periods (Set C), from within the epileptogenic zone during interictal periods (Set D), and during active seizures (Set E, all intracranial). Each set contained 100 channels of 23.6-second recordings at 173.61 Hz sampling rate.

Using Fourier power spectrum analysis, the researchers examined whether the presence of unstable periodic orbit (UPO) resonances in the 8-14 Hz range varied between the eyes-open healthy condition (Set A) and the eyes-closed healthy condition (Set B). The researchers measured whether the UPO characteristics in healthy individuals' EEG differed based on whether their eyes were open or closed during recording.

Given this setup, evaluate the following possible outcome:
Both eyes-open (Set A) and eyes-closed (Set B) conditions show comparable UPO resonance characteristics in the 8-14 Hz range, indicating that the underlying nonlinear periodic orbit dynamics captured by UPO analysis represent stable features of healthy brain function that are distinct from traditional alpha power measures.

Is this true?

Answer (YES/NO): YES